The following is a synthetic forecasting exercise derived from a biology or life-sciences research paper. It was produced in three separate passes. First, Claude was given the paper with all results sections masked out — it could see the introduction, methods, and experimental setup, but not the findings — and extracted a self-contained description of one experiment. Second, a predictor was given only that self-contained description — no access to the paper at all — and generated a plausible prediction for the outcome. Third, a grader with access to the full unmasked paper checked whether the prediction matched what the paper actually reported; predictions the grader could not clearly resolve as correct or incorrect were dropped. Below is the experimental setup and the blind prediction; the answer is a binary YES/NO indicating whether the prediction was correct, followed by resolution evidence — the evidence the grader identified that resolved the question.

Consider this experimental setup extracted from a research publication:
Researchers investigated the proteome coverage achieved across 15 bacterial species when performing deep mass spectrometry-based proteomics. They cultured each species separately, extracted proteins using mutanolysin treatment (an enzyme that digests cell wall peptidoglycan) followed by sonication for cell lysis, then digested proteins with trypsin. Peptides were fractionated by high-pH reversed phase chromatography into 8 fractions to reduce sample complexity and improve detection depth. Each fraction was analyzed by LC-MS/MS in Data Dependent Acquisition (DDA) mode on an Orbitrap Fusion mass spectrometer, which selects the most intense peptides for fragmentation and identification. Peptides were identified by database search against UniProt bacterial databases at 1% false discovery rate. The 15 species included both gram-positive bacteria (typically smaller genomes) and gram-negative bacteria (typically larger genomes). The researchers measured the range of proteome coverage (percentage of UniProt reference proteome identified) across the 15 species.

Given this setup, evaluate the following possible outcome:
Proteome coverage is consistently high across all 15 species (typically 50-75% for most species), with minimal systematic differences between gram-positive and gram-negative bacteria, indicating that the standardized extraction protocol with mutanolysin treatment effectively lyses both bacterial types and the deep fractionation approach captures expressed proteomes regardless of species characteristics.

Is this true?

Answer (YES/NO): NO